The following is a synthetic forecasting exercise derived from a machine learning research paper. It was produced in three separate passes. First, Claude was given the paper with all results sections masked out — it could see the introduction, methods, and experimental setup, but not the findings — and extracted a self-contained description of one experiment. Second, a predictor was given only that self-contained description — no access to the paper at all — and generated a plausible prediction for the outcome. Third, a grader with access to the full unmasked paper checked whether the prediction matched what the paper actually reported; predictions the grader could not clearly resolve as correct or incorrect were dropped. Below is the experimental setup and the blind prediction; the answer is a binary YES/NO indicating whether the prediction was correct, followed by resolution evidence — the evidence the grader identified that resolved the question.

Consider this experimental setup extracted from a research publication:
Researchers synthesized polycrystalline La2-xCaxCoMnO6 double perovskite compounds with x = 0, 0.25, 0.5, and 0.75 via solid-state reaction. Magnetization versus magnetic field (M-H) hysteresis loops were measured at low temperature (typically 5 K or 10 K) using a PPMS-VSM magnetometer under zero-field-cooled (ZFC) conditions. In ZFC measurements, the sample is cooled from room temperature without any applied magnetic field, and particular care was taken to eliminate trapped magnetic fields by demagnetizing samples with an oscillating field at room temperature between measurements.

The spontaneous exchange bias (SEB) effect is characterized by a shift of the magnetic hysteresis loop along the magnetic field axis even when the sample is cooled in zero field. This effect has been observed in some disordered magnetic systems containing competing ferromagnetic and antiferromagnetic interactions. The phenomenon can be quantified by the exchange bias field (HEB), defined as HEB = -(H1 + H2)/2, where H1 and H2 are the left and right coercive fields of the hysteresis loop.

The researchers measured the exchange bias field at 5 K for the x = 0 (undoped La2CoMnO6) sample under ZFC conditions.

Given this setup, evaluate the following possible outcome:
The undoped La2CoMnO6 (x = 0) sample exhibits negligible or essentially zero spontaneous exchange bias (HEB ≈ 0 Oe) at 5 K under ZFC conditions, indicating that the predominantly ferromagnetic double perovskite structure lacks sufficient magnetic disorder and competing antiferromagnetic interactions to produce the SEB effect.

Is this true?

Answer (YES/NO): YES